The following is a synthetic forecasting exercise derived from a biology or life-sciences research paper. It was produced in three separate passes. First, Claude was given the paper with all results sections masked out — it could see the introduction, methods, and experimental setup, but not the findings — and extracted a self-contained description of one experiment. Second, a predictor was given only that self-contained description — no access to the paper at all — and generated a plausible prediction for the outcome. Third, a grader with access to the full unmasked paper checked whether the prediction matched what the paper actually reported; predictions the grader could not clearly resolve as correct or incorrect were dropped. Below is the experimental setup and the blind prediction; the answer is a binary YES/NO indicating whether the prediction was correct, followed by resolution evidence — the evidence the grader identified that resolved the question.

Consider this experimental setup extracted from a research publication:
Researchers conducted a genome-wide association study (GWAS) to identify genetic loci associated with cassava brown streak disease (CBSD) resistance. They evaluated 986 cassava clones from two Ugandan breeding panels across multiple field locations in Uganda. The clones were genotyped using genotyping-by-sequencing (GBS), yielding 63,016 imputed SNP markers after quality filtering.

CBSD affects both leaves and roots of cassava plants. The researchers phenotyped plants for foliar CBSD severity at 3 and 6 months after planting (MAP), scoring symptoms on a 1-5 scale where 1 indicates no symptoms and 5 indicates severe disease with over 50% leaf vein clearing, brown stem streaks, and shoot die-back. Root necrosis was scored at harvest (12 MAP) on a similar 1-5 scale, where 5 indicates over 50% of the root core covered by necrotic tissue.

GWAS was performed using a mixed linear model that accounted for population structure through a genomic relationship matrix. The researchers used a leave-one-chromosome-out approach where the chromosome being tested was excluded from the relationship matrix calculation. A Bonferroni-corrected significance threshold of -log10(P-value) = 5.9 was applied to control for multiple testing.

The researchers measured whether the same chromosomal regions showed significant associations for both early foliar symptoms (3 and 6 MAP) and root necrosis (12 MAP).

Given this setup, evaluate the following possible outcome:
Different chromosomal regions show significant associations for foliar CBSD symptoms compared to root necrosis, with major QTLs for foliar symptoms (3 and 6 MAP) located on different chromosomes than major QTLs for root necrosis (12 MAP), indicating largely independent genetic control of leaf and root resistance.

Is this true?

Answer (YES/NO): NO